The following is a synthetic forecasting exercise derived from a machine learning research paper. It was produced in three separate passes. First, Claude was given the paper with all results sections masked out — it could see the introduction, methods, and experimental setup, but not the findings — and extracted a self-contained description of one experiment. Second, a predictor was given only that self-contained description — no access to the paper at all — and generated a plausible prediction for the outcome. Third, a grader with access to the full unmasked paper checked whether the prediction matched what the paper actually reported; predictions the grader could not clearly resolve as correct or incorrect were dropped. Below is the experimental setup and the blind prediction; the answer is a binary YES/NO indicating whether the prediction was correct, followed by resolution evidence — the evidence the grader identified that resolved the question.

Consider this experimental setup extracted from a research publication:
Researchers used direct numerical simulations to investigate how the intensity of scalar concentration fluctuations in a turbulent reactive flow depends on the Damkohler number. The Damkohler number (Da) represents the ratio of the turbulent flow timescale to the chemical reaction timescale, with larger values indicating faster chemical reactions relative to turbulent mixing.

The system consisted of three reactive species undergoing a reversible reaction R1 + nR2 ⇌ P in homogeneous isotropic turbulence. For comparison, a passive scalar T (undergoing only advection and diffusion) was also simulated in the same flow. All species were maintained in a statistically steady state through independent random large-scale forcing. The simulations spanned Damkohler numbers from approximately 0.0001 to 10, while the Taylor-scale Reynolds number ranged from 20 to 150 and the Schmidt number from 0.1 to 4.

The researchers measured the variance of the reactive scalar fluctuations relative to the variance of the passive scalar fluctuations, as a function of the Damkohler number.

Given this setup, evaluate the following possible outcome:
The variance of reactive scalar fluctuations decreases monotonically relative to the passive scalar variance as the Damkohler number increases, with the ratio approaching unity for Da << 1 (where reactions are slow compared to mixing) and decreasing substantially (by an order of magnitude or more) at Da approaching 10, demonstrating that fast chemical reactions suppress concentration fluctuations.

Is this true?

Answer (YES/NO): NO